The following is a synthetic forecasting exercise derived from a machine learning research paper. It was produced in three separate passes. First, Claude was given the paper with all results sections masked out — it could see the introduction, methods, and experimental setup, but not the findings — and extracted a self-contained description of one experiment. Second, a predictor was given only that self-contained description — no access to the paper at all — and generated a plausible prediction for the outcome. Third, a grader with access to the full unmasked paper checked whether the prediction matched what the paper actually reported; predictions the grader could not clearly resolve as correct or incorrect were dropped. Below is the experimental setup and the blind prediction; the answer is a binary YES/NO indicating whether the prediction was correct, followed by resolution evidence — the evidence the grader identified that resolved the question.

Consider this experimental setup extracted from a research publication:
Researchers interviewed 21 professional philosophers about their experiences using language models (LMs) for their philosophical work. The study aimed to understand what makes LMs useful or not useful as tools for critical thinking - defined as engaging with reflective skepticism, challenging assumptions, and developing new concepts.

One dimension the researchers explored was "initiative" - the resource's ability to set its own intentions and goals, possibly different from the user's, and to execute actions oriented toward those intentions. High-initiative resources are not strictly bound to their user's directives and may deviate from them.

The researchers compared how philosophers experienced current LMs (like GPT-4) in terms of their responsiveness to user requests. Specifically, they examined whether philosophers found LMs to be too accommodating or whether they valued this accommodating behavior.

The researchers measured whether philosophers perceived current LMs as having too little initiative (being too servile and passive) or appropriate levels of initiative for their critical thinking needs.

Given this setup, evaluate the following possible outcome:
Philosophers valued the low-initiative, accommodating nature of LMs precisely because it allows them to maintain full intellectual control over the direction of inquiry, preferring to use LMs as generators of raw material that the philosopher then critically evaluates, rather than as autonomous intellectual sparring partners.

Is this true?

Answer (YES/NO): NO